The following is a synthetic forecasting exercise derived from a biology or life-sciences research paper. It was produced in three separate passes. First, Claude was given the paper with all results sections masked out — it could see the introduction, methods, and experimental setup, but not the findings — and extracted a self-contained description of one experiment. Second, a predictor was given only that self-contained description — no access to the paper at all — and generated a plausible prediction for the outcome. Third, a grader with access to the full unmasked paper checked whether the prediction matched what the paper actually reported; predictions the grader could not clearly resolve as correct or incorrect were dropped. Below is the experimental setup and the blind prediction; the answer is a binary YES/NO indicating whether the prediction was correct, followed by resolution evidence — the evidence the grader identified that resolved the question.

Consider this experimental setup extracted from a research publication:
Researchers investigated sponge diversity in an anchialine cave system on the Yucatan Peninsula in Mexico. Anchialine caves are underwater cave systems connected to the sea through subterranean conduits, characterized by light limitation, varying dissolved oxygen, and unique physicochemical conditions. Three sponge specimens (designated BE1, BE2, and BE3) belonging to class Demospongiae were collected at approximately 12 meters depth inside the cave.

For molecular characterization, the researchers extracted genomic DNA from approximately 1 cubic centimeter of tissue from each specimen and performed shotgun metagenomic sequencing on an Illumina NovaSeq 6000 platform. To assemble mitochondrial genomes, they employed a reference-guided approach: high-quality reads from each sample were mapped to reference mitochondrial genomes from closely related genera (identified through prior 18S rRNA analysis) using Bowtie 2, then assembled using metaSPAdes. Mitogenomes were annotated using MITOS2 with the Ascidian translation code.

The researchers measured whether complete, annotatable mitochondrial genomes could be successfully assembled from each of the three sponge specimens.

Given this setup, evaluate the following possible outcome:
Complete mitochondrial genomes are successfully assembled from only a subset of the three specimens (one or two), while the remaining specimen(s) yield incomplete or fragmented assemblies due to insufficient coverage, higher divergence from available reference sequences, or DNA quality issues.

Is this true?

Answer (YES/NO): YES